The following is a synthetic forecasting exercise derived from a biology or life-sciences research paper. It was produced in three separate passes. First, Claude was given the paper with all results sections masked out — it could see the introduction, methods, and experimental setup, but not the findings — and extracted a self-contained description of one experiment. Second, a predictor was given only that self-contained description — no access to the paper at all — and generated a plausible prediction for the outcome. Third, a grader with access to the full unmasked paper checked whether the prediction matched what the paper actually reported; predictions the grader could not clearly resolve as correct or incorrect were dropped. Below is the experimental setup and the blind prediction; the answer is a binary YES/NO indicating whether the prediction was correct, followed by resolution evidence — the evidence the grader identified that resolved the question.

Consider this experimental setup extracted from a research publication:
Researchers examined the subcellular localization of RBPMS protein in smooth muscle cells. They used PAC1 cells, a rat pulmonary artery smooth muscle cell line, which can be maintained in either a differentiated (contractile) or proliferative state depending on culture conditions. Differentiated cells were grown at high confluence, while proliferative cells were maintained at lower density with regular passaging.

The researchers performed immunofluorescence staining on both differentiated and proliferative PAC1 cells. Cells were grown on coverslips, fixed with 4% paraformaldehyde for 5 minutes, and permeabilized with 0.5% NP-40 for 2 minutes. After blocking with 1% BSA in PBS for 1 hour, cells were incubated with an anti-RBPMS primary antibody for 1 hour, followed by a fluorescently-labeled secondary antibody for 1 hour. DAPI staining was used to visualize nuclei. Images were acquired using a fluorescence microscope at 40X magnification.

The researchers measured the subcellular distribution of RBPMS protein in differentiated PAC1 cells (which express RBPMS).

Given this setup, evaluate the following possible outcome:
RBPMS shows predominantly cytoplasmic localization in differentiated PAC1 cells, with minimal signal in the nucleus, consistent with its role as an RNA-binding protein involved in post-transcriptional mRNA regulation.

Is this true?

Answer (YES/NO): NO